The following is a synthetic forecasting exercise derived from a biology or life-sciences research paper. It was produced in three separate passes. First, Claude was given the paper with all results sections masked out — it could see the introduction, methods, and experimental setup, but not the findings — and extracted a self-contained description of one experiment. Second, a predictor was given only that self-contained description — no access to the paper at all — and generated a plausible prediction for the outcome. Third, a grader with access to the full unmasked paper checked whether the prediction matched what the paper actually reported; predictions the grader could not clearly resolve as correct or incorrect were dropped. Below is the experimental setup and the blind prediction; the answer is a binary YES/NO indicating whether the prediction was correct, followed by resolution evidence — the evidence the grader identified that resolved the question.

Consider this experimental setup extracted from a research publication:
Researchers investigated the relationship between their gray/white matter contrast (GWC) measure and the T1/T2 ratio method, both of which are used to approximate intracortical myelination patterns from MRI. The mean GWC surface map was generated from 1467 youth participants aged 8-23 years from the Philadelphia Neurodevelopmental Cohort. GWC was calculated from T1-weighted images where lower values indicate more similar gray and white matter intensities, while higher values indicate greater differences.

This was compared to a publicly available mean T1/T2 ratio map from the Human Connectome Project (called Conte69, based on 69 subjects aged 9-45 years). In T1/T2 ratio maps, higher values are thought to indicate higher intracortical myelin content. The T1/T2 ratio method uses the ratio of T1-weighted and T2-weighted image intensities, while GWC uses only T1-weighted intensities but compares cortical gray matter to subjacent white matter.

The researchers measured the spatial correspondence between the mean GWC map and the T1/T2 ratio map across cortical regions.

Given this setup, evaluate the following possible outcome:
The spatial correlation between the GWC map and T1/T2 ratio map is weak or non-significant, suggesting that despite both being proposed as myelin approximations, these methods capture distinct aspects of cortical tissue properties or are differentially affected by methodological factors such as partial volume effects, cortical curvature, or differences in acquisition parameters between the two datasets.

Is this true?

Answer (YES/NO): NO